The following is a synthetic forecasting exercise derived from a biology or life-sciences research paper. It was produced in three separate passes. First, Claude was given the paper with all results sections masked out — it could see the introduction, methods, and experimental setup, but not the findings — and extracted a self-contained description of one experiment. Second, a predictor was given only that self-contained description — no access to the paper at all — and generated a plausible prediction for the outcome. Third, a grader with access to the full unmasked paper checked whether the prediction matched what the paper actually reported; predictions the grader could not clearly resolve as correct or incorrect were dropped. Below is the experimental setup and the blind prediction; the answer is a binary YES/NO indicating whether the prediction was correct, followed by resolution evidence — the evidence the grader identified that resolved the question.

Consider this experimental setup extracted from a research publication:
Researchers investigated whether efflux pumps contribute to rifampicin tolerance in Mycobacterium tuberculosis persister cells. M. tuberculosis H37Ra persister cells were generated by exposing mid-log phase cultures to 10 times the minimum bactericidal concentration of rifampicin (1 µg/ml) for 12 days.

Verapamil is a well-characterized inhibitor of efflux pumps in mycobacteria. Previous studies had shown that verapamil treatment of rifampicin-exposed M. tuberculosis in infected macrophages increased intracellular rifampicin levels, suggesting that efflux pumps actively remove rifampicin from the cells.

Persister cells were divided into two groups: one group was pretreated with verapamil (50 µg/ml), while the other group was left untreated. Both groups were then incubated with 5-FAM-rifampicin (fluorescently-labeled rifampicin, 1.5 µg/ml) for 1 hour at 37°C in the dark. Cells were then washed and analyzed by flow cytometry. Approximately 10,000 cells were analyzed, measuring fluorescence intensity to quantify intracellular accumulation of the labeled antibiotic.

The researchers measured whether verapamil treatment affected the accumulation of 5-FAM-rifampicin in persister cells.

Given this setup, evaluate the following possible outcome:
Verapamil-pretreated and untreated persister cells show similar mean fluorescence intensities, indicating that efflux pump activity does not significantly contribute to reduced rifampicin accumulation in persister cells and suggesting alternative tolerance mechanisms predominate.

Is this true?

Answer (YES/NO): YES